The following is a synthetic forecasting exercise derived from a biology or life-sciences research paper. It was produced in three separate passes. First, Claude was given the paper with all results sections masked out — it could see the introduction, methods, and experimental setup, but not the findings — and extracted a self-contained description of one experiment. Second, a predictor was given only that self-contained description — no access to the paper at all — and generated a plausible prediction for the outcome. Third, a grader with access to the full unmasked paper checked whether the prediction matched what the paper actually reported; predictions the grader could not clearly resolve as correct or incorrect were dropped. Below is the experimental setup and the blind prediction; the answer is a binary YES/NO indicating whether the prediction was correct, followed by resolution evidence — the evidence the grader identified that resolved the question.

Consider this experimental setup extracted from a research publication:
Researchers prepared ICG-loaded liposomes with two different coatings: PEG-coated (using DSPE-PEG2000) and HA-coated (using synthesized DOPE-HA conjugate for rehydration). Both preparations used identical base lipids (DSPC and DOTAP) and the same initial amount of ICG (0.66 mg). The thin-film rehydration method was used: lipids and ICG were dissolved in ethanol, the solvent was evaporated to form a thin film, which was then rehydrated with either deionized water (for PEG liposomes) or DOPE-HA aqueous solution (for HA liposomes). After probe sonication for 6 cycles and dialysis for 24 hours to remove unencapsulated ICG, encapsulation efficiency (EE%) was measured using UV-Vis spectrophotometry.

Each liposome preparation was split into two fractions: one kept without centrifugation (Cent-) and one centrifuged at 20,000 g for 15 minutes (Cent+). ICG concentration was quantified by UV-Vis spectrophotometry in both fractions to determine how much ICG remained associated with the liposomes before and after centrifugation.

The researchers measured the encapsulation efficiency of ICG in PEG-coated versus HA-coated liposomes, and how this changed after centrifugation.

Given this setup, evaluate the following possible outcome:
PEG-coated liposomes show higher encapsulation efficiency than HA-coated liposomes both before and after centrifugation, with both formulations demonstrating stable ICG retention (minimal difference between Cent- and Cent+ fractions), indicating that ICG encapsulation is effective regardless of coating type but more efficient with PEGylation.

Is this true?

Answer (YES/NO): NO